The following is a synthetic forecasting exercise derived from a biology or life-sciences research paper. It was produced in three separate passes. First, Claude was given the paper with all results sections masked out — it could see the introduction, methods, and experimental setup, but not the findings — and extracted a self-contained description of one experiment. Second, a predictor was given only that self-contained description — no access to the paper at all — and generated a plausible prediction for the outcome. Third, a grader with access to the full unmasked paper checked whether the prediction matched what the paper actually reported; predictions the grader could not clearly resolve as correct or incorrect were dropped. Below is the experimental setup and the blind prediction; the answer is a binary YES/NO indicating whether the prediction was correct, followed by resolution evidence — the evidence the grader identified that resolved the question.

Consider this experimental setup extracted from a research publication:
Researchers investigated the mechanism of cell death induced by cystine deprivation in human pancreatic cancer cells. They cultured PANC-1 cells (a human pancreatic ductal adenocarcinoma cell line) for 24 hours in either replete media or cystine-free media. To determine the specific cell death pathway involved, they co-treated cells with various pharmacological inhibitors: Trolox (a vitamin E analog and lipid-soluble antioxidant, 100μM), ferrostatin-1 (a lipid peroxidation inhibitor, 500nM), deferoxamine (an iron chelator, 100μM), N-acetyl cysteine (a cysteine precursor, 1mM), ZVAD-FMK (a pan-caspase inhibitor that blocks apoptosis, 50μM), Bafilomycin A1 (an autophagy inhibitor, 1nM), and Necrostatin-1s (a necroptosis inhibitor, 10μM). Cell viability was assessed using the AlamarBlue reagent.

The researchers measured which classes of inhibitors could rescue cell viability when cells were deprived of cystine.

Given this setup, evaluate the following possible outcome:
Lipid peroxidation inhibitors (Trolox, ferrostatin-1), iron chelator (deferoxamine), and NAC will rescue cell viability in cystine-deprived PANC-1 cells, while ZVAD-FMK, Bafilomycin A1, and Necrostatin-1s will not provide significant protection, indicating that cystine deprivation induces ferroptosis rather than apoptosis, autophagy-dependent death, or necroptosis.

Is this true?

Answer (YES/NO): NO